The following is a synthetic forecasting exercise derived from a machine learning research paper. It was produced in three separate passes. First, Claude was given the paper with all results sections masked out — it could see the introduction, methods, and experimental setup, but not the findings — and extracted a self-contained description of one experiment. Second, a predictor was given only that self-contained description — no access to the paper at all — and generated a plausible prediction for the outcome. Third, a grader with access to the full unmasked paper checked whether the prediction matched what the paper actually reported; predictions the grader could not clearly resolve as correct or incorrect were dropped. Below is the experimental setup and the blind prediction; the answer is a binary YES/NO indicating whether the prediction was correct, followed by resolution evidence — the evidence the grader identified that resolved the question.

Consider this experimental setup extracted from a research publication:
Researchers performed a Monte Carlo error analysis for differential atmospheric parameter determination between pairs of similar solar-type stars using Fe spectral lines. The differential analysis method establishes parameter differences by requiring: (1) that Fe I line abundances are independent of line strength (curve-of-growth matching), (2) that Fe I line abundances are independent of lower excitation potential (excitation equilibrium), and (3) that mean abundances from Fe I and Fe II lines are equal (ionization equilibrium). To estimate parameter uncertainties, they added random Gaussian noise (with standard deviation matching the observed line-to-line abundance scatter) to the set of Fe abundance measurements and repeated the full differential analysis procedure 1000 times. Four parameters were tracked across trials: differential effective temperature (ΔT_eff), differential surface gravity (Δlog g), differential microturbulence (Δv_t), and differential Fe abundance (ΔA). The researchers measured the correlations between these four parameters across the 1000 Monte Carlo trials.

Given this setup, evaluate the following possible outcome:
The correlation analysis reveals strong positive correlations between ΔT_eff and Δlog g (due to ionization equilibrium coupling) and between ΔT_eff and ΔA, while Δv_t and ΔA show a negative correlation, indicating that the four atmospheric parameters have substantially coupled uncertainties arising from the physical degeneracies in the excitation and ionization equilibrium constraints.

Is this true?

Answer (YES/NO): NO